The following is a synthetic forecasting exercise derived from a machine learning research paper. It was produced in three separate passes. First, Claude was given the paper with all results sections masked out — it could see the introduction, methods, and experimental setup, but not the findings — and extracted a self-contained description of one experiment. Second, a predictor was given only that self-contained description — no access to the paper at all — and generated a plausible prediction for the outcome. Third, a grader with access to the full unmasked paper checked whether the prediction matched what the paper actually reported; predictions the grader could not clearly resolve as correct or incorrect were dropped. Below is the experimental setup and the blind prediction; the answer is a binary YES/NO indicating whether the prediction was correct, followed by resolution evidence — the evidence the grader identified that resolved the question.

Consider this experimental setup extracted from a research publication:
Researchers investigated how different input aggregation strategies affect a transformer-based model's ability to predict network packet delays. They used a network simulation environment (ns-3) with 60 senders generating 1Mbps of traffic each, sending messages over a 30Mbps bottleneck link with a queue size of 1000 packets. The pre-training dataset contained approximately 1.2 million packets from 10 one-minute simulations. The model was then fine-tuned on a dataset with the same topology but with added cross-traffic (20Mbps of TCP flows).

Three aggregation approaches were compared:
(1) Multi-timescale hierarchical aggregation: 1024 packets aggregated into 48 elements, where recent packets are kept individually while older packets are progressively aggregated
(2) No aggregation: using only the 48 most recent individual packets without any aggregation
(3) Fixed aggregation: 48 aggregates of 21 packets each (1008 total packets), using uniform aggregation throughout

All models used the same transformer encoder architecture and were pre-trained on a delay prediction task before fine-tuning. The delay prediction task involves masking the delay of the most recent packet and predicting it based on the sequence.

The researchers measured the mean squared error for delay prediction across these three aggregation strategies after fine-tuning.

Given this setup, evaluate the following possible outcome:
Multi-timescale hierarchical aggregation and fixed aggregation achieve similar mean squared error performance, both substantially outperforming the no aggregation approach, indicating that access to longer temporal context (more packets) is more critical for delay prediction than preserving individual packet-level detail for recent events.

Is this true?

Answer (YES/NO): NO